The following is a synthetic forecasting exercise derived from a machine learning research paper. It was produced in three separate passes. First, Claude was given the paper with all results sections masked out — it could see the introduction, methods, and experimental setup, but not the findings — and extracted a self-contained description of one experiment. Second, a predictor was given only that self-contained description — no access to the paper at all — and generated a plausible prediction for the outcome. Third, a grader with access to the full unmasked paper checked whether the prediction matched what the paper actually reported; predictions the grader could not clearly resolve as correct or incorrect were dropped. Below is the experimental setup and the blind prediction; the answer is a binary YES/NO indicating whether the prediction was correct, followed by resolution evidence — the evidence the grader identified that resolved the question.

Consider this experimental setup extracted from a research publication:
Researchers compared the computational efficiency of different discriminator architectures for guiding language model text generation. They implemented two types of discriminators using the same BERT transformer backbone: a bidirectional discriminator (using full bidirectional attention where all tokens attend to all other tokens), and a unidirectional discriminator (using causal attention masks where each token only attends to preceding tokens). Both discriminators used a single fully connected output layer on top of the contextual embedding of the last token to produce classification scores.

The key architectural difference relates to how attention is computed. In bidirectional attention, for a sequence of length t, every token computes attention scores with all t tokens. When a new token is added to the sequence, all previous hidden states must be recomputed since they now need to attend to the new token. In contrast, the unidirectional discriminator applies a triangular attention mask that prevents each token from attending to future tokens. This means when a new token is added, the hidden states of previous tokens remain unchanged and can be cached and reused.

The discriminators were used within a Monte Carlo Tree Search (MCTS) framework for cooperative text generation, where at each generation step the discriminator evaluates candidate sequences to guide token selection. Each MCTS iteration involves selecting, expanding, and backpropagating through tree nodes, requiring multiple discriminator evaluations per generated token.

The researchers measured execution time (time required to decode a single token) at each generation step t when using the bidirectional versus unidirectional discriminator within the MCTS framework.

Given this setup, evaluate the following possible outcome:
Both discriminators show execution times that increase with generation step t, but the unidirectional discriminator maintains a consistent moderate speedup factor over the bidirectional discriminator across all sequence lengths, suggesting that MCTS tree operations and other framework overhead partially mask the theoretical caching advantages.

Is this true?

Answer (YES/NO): NO